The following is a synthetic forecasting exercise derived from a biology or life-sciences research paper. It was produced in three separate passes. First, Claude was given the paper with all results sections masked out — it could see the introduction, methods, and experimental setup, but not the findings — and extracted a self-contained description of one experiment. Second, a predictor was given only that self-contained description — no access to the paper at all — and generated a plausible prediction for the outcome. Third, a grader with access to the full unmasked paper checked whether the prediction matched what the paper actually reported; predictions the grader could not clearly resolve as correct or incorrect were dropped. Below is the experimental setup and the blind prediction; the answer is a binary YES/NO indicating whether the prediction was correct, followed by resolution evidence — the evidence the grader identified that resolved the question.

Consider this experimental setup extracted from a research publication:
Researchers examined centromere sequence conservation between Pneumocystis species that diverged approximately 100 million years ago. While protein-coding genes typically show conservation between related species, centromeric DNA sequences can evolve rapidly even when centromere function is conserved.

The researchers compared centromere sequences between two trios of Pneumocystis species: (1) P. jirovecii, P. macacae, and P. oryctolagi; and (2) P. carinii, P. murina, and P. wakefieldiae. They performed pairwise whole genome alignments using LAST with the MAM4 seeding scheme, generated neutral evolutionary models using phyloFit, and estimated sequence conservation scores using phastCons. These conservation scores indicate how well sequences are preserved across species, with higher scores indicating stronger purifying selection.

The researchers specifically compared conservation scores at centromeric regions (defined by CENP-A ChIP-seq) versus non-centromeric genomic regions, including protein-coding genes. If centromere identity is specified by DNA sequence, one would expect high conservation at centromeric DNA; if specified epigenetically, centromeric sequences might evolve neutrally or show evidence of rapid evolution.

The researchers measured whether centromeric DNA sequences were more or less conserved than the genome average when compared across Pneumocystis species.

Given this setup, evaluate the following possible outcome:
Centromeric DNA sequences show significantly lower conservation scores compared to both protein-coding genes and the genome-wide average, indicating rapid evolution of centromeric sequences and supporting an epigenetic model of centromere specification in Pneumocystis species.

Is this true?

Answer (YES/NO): NO